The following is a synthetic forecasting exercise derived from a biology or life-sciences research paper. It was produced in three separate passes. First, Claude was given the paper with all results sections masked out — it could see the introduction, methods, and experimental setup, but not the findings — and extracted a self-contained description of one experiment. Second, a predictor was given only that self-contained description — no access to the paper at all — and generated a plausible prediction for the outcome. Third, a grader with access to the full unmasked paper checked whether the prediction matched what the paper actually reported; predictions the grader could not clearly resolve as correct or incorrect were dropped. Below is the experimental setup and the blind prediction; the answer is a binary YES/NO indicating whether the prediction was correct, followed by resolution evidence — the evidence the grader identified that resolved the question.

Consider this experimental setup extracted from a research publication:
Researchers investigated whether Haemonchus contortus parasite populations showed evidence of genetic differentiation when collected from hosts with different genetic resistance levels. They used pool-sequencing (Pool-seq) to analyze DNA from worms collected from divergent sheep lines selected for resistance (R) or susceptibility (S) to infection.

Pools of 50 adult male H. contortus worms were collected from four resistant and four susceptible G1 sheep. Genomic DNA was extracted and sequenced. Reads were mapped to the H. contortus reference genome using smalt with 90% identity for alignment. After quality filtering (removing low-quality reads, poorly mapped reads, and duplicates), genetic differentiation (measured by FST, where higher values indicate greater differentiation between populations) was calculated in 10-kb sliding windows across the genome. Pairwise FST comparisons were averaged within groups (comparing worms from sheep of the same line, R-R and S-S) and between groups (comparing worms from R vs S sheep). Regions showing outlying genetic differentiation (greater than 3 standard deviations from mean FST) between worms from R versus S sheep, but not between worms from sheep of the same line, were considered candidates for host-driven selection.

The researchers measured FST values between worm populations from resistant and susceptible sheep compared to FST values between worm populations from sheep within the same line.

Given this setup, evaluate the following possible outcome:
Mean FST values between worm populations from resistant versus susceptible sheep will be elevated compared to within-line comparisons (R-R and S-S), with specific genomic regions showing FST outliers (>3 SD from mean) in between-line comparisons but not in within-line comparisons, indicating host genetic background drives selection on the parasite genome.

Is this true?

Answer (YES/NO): NO